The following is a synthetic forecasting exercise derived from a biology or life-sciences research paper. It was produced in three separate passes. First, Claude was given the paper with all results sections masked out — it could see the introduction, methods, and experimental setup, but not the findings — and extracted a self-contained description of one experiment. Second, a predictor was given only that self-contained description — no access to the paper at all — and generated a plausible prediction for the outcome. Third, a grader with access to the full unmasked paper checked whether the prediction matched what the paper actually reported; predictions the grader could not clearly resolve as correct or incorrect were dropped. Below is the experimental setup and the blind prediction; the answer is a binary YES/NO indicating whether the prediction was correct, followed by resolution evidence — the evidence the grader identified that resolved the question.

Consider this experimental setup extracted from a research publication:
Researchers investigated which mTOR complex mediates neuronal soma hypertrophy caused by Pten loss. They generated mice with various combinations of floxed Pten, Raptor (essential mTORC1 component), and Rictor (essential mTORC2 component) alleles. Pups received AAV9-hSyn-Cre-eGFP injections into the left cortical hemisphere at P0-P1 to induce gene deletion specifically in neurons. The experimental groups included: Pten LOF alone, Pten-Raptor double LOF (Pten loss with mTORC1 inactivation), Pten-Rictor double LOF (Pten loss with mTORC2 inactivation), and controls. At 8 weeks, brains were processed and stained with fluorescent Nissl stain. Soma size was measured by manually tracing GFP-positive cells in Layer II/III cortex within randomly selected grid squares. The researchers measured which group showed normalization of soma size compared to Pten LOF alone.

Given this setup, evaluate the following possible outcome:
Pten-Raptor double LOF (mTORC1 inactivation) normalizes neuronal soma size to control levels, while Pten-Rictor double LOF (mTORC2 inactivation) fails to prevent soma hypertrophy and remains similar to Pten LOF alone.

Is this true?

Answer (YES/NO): NO